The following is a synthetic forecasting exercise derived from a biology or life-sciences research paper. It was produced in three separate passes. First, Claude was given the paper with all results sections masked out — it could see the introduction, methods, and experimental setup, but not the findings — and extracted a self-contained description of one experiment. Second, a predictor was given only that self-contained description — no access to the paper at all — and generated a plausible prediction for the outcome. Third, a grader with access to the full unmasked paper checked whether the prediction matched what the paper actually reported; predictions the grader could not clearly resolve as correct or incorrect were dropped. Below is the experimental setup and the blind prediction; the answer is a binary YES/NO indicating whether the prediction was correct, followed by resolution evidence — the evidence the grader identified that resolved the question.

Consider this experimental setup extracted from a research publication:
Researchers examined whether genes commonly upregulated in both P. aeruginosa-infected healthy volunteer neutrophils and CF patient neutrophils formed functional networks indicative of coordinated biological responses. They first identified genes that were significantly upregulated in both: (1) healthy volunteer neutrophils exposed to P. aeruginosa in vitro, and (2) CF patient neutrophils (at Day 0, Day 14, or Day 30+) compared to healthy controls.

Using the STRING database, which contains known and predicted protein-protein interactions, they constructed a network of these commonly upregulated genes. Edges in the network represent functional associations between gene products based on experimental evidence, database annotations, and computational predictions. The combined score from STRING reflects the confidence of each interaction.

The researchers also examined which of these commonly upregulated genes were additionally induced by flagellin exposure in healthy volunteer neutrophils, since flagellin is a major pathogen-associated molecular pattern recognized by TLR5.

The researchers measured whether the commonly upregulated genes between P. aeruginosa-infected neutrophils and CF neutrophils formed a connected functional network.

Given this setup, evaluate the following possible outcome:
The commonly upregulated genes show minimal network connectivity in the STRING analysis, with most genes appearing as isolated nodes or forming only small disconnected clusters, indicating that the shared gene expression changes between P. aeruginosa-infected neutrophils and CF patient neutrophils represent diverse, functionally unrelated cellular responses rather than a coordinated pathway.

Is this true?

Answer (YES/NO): NO